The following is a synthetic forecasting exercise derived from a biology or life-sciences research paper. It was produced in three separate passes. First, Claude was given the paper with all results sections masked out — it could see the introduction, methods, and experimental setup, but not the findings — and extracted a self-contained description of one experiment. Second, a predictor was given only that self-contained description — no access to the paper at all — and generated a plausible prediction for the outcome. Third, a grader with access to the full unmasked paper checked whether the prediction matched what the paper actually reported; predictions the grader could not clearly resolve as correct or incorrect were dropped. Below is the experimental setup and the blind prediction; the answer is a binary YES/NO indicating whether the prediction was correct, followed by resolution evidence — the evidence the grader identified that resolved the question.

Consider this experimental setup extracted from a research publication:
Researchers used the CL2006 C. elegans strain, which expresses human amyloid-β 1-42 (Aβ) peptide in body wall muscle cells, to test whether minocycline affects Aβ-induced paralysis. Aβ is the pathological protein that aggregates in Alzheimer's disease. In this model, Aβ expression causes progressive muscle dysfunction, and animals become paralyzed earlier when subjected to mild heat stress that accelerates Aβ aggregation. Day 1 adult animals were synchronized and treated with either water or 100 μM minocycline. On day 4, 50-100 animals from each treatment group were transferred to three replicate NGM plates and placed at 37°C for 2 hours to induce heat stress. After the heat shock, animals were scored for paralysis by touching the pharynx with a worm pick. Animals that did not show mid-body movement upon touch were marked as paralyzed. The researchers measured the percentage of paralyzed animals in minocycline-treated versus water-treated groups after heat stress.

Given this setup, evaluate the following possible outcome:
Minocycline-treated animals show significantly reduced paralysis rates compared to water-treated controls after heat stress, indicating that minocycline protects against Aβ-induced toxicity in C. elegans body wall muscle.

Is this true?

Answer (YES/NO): YES